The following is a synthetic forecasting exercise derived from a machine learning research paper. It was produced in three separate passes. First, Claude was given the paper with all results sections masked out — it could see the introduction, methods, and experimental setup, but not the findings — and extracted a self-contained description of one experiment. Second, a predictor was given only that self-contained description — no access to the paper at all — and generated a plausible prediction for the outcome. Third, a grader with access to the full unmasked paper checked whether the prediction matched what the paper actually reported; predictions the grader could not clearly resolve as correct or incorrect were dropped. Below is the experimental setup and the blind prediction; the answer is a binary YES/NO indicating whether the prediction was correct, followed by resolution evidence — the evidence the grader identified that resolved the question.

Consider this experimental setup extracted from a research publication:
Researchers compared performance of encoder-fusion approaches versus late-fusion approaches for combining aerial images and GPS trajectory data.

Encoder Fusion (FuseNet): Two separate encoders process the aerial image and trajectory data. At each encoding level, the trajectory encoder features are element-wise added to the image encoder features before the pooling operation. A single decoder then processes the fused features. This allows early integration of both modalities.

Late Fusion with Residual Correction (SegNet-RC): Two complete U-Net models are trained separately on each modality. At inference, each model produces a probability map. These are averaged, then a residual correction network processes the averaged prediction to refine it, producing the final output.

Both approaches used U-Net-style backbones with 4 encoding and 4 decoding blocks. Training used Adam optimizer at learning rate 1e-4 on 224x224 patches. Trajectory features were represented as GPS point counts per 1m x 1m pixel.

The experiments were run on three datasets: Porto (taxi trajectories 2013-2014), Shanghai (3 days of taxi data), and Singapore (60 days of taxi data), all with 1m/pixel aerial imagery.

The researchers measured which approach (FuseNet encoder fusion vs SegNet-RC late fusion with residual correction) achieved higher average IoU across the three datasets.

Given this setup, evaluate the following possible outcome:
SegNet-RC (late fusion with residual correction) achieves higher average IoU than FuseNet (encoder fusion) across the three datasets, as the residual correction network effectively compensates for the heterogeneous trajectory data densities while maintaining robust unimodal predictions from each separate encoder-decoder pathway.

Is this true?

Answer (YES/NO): YES